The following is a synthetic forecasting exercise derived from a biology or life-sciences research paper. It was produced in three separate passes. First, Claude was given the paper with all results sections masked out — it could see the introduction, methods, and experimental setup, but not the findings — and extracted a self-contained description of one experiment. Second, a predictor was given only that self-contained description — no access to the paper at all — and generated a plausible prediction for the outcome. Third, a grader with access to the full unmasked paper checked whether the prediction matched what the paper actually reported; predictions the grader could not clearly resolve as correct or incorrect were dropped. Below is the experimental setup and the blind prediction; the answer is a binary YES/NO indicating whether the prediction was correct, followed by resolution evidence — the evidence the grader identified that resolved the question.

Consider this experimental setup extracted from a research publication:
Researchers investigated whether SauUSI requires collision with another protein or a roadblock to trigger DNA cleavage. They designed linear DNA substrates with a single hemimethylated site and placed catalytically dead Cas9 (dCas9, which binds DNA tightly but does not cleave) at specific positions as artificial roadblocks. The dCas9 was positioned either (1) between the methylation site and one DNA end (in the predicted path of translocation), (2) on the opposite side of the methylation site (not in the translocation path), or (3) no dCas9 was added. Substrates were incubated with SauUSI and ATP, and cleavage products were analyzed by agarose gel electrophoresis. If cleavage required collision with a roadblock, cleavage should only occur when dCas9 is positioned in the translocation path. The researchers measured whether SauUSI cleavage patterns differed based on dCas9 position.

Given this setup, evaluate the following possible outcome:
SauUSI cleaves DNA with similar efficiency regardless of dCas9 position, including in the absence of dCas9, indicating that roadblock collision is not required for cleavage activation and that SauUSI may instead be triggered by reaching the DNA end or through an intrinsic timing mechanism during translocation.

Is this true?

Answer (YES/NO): YES